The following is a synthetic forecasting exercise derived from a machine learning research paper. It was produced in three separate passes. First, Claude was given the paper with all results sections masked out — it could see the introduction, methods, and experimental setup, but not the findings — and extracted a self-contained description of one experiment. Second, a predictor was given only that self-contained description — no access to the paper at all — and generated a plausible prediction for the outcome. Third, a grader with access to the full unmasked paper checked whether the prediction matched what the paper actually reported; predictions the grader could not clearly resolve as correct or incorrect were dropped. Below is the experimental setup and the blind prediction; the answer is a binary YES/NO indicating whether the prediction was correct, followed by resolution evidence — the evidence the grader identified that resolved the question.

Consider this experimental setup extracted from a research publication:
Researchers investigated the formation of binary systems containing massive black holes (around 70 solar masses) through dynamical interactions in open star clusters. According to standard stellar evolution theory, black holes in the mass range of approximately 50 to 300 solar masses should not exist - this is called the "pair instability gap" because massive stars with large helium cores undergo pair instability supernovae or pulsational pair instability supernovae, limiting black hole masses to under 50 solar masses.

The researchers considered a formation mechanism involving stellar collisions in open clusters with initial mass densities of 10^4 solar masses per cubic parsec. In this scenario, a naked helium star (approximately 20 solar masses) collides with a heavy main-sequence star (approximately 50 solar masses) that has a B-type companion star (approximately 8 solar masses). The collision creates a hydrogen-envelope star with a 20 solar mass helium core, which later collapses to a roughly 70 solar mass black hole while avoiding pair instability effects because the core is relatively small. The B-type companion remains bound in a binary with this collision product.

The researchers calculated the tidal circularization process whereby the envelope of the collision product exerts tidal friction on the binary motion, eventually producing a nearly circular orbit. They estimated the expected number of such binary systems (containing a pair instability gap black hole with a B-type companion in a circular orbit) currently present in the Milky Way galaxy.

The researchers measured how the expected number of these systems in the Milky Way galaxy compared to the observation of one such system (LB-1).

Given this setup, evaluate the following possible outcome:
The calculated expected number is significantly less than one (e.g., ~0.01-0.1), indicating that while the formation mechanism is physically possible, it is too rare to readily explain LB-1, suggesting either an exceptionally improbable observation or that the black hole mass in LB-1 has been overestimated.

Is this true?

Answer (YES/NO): YES